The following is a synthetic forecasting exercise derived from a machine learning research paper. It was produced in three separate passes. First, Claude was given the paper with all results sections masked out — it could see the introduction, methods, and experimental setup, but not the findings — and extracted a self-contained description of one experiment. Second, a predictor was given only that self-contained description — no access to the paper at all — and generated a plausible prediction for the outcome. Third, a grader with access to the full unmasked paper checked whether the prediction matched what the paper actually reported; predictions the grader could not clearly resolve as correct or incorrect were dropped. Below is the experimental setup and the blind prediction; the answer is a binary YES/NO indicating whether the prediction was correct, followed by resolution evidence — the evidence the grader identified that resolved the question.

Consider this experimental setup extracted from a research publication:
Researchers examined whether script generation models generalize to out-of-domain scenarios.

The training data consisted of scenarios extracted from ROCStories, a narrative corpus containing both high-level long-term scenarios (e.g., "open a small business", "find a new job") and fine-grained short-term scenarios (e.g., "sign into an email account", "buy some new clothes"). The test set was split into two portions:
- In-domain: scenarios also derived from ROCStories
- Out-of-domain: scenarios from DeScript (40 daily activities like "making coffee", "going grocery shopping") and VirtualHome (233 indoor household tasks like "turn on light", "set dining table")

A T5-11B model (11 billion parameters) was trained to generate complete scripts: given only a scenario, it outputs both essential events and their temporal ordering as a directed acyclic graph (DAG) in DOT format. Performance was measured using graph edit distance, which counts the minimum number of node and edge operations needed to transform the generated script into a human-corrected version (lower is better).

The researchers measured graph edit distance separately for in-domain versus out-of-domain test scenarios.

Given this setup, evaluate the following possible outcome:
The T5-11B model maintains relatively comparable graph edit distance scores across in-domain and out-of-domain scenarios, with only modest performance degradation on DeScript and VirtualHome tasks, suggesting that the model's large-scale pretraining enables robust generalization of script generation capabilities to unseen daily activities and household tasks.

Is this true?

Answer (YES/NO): YES